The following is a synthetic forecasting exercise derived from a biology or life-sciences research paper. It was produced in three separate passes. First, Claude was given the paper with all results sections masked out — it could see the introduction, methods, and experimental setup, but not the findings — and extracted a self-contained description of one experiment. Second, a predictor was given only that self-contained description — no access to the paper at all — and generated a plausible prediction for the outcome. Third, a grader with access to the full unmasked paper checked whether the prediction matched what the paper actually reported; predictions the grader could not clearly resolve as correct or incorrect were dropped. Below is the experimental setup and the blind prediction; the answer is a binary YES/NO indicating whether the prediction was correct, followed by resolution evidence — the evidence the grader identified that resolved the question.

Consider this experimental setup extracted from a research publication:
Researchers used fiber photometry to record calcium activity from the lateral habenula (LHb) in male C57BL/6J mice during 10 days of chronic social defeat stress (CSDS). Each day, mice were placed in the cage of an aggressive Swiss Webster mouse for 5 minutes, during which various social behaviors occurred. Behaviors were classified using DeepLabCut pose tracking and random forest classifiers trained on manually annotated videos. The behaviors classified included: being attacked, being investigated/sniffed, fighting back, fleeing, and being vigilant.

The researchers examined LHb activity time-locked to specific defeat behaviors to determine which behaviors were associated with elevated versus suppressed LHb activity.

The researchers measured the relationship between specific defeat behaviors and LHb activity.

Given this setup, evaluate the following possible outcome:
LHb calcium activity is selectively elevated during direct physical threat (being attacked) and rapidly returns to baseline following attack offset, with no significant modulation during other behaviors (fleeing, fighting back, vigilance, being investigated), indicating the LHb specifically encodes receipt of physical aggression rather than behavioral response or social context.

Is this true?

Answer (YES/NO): NO